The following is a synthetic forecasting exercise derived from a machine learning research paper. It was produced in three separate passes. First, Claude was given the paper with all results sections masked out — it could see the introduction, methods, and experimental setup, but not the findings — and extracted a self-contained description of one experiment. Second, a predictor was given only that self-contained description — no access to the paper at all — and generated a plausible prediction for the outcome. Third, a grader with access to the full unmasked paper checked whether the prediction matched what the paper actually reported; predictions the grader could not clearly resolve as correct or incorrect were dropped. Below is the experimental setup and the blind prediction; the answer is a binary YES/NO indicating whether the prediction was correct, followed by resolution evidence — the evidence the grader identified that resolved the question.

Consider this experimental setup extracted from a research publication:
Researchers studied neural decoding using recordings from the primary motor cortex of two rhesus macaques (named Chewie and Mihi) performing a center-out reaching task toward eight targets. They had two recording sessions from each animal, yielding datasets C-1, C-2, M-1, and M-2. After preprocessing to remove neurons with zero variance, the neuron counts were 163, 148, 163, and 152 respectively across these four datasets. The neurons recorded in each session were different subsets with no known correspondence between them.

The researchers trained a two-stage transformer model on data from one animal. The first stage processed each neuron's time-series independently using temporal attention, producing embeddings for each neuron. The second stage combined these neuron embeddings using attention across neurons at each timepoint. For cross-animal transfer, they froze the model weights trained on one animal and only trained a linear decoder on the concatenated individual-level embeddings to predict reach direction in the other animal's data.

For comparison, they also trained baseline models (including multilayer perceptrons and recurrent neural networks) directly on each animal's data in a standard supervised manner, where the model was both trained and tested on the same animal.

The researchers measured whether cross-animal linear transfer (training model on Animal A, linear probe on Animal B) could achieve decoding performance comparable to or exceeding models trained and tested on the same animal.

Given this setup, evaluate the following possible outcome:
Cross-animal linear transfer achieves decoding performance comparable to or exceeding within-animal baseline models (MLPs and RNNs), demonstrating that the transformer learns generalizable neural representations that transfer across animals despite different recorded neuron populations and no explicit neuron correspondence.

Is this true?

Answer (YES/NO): YES